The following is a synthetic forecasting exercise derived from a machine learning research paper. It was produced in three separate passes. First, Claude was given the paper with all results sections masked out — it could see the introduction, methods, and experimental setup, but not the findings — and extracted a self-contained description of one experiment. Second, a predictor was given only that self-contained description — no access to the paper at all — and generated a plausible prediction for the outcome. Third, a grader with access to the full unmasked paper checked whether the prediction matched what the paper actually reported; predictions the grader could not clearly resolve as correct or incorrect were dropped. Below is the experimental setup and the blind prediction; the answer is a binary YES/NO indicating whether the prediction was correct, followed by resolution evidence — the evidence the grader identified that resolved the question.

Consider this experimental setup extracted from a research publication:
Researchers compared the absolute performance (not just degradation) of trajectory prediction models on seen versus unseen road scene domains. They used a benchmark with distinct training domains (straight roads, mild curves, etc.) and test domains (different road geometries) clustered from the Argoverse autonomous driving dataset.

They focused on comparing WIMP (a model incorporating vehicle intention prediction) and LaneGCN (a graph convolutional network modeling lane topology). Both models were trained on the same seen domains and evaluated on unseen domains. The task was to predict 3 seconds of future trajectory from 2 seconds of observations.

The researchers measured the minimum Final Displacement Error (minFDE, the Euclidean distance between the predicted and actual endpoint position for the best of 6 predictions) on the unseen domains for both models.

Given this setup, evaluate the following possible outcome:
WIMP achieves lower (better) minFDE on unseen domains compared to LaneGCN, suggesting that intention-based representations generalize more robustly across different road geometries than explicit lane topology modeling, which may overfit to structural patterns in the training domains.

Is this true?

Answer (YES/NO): NO